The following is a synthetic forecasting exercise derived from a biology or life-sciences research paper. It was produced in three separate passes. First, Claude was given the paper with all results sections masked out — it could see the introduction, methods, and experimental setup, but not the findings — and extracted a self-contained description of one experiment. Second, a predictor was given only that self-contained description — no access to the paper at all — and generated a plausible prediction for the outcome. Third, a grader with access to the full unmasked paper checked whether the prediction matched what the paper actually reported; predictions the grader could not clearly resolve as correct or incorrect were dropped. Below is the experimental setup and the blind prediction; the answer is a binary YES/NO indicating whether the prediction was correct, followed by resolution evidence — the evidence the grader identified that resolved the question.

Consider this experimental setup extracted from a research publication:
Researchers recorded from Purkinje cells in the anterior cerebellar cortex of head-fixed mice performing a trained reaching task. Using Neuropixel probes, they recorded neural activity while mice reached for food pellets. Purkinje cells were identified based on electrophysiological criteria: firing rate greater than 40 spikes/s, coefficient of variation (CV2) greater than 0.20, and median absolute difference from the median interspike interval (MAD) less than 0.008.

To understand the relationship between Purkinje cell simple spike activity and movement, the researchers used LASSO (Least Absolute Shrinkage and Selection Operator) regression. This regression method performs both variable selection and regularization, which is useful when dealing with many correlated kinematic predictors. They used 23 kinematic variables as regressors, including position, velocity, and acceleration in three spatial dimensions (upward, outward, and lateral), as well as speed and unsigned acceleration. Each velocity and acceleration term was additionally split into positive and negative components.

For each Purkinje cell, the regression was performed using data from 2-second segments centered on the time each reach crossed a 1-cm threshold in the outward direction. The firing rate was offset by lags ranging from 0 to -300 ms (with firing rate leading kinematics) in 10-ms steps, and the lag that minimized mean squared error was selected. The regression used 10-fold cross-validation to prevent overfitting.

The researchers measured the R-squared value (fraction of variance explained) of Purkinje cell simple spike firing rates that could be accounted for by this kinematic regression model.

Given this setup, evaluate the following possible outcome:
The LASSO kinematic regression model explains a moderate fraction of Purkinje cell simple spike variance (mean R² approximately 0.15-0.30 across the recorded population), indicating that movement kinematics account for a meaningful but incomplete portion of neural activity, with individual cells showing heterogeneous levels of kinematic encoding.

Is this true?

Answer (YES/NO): YES